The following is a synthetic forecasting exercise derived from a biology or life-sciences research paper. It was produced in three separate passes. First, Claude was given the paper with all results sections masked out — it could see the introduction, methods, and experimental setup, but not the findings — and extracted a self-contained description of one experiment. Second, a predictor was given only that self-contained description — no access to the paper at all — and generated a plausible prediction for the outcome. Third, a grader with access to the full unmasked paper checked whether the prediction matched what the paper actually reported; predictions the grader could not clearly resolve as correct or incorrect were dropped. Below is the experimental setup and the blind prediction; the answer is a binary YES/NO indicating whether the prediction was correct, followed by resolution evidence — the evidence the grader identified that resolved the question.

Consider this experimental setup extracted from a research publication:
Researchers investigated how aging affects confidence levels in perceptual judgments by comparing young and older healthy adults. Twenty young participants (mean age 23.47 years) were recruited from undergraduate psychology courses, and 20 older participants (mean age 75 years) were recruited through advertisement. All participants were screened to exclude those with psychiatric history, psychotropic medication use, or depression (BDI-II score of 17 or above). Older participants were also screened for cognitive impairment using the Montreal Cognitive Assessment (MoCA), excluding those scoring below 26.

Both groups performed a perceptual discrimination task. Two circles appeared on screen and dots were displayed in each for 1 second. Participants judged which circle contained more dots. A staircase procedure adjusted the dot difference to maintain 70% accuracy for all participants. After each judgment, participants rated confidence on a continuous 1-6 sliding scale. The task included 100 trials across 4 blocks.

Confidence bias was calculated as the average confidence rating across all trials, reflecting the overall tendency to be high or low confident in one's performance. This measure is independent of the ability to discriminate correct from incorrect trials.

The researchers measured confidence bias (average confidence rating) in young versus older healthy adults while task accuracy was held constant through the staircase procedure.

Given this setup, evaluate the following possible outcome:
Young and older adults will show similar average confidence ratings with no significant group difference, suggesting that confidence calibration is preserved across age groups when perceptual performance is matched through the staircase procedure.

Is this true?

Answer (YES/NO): NO